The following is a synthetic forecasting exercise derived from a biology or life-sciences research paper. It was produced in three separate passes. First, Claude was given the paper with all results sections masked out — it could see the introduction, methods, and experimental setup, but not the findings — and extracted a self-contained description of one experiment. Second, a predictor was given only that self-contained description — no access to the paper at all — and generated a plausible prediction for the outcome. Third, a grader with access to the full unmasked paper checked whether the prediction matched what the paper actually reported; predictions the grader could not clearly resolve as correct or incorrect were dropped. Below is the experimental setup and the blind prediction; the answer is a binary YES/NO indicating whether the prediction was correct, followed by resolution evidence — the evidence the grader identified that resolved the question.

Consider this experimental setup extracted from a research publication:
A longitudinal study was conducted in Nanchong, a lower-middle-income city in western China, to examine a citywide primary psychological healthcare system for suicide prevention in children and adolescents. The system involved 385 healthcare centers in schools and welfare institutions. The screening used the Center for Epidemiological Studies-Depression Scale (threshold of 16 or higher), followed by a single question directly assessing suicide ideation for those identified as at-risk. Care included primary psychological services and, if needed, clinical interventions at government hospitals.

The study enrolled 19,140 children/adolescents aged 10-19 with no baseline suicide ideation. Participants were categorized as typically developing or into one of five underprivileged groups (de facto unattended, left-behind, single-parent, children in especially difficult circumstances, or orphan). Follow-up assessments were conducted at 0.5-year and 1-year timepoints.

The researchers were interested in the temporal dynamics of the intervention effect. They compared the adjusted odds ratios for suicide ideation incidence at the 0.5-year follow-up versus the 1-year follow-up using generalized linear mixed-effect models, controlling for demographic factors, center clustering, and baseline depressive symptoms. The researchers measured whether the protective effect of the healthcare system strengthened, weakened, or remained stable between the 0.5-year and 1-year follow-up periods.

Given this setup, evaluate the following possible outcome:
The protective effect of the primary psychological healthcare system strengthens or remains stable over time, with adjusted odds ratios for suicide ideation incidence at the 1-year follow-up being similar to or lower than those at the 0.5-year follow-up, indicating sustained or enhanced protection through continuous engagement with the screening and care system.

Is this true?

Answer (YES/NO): YES